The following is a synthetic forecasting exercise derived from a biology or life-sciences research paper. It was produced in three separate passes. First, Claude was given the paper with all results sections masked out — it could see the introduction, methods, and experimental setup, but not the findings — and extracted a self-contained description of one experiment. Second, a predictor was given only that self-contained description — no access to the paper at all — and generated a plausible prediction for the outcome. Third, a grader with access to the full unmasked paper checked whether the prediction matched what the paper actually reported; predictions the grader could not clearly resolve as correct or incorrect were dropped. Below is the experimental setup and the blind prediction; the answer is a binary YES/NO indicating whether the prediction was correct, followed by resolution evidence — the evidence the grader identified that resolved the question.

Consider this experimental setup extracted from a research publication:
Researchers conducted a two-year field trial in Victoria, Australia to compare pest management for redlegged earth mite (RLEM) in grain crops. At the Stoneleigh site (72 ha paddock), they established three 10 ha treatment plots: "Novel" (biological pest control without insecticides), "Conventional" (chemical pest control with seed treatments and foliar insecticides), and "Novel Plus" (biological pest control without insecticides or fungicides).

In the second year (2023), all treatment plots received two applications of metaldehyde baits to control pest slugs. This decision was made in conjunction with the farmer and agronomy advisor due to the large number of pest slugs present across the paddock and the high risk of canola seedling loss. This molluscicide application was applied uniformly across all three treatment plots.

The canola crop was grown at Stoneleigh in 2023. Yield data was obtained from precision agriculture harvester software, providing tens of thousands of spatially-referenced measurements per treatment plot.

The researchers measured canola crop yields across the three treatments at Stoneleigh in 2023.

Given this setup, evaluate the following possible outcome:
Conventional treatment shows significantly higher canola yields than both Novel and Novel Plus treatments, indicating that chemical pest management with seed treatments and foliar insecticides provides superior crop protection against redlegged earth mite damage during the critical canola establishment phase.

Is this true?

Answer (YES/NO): NO